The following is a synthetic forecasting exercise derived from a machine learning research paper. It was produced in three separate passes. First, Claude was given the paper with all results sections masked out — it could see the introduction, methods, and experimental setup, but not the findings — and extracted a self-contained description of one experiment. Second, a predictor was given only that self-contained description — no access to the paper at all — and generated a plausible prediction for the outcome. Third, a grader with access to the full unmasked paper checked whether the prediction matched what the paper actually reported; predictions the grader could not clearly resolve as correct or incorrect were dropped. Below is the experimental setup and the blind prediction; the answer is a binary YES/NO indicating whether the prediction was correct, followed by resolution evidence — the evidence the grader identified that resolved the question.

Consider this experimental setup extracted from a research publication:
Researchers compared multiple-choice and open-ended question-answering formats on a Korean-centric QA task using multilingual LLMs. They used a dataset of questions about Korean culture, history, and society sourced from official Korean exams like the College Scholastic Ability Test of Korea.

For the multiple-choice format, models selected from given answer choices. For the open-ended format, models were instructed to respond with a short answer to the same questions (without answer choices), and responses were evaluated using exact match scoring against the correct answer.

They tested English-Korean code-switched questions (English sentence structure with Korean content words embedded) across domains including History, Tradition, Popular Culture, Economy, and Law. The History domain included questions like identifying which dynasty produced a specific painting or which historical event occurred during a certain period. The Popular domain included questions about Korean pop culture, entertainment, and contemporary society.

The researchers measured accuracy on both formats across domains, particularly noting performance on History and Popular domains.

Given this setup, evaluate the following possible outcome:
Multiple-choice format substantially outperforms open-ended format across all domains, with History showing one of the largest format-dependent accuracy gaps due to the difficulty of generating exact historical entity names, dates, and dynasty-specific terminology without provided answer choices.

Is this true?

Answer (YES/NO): YES